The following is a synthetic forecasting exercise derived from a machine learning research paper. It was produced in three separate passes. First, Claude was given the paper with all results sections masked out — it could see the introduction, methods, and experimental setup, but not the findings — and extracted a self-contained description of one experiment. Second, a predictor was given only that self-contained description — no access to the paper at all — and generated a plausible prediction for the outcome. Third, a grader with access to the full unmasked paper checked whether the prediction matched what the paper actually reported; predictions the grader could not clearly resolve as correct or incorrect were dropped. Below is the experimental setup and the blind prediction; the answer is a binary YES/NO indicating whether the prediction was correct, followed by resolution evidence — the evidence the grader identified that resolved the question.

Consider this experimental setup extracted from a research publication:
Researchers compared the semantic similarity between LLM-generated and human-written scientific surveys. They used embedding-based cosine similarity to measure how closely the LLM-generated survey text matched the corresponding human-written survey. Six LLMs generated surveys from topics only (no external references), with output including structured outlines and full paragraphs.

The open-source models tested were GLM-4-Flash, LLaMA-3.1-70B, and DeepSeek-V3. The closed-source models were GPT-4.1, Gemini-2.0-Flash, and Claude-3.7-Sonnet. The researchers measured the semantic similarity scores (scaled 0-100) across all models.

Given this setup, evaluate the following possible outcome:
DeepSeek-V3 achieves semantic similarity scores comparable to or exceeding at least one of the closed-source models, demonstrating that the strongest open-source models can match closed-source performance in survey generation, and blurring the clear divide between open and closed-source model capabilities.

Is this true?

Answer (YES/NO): YES